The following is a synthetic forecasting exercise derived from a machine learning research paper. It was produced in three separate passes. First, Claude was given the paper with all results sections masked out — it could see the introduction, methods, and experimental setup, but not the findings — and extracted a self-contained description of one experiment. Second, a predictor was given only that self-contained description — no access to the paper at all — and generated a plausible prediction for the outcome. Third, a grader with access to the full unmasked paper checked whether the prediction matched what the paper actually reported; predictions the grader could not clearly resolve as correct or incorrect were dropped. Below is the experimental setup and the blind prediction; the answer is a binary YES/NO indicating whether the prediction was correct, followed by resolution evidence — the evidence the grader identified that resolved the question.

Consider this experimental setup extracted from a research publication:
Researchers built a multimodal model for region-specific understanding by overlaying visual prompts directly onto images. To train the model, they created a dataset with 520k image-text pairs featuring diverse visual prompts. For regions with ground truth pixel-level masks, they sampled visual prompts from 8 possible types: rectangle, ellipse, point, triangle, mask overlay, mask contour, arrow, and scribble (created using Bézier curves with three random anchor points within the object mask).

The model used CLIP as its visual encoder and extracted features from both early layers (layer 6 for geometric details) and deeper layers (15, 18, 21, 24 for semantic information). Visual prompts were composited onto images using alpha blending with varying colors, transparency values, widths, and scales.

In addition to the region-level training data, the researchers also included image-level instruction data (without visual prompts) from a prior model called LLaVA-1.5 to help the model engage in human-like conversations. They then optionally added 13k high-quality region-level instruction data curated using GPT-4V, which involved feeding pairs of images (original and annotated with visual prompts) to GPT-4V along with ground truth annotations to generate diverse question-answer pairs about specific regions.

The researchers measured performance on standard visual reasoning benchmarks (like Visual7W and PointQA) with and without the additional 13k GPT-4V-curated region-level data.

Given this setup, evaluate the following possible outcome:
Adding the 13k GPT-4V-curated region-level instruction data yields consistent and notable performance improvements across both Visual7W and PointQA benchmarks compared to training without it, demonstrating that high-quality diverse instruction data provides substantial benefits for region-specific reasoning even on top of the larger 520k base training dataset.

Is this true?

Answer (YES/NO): NO